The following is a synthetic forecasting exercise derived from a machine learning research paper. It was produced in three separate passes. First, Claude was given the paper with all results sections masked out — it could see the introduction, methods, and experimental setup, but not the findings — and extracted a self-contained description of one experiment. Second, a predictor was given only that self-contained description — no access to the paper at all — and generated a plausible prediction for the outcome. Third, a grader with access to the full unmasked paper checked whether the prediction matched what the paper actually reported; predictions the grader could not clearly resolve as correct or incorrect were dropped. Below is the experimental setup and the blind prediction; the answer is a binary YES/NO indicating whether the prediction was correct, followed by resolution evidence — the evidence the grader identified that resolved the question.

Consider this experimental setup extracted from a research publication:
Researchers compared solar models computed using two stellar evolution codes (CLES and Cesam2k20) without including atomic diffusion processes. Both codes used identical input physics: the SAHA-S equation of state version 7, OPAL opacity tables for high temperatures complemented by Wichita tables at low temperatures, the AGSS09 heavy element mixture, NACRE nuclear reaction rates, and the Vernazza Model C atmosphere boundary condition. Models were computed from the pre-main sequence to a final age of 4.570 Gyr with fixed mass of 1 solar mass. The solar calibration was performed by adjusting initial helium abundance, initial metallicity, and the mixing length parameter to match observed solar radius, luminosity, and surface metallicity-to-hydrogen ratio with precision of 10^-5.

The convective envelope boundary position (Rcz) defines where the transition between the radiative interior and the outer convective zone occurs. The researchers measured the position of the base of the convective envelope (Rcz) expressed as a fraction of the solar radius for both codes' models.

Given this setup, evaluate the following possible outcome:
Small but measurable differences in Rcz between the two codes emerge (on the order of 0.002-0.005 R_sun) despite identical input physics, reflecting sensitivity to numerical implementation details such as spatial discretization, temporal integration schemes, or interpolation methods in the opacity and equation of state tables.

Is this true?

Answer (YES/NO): YES